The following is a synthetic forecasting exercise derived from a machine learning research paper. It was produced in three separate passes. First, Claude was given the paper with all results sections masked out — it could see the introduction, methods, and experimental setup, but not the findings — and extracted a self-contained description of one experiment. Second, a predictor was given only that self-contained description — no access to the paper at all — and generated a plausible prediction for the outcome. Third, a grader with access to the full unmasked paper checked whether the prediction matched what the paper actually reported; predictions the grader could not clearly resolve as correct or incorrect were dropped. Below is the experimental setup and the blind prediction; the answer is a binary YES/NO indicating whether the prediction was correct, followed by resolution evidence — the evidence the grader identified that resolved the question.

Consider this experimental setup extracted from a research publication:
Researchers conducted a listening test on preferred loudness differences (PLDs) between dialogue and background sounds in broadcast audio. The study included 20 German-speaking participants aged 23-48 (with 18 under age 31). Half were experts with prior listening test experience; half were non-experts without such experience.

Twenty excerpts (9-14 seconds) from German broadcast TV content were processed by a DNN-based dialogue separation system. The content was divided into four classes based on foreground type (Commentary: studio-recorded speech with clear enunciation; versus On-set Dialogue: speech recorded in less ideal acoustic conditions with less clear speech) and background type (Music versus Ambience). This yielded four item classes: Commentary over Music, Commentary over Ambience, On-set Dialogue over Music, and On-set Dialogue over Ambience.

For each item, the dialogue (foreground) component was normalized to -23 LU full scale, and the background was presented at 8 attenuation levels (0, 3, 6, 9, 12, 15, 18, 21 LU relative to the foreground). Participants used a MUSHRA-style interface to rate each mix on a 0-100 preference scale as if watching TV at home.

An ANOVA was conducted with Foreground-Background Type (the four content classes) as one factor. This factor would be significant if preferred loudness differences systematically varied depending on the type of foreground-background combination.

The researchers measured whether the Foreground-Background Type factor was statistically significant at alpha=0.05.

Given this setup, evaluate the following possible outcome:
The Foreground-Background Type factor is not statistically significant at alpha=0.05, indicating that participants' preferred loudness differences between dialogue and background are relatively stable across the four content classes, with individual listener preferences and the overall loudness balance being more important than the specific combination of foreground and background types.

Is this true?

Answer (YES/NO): NO